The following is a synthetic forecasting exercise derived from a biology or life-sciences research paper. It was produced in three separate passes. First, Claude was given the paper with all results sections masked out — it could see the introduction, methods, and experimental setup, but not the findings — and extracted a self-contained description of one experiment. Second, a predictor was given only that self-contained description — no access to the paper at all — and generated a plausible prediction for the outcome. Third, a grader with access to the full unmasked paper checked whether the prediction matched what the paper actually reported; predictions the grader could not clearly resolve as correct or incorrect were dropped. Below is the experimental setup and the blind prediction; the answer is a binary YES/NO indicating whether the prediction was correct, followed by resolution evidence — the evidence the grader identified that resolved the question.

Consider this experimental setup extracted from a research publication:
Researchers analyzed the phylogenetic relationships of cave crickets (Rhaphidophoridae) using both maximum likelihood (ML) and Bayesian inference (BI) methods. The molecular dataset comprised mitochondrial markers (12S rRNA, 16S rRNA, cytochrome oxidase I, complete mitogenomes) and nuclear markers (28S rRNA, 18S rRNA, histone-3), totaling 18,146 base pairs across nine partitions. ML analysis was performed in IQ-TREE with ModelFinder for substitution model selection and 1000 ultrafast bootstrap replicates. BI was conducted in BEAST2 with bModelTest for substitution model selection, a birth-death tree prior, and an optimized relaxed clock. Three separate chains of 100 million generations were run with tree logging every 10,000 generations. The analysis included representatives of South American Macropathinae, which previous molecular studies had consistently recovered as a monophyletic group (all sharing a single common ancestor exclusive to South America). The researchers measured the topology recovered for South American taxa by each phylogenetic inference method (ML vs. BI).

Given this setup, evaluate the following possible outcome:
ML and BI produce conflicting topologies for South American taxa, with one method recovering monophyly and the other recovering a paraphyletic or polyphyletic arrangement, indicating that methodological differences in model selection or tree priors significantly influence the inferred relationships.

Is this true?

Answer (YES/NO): YES